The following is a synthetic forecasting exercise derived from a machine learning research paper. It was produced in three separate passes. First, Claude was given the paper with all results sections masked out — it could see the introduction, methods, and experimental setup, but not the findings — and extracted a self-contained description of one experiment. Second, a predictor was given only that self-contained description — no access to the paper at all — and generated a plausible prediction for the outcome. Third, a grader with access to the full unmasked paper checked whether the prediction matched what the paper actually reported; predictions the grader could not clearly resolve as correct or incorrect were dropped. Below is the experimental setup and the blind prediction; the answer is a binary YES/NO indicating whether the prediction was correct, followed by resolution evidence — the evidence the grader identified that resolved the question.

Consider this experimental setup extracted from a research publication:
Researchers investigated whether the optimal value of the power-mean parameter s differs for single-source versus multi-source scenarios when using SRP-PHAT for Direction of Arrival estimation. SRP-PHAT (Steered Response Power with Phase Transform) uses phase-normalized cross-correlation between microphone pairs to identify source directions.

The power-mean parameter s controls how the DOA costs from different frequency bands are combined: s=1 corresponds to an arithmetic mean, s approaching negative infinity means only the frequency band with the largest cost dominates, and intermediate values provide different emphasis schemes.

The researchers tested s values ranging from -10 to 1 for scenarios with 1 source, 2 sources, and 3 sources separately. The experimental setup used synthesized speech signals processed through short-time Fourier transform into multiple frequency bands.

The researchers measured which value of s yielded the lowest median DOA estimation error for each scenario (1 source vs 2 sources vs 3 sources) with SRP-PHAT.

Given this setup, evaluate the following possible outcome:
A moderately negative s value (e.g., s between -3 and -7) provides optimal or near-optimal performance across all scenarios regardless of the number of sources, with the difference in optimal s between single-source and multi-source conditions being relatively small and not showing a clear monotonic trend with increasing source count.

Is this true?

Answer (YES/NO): NO